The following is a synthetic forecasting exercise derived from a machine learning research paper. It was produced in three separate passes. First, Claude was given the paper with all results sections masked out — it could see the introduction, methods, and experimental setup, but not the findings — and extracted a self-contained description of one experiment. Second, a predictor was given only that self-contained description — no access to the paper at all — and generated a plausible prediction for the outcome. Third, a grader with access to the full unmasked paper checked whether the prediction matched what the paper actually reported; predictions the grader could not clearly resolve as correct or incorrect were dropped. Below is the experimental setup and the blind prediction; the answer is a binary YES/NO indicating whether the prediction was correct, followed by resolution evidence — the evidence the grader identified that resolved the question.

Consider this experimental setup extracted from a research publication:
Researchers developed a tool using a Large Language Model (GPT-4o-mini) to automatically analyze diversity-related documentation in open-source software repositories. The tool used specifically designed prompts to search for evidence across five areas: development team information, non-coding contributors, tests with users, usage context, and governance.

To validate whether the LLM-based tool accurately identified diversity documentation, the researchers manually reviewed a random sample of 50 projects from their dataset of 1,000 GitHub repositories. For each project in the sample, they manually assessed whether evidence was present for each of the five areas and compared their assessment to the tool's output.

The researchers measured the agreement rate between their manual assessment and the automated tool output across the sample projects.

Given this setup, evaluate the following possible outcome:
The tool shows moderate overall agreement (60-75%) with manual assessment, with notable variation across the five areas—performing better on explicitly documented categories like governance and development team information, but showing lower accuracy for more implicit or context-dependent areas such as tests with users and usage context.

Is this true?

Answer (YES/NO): NO